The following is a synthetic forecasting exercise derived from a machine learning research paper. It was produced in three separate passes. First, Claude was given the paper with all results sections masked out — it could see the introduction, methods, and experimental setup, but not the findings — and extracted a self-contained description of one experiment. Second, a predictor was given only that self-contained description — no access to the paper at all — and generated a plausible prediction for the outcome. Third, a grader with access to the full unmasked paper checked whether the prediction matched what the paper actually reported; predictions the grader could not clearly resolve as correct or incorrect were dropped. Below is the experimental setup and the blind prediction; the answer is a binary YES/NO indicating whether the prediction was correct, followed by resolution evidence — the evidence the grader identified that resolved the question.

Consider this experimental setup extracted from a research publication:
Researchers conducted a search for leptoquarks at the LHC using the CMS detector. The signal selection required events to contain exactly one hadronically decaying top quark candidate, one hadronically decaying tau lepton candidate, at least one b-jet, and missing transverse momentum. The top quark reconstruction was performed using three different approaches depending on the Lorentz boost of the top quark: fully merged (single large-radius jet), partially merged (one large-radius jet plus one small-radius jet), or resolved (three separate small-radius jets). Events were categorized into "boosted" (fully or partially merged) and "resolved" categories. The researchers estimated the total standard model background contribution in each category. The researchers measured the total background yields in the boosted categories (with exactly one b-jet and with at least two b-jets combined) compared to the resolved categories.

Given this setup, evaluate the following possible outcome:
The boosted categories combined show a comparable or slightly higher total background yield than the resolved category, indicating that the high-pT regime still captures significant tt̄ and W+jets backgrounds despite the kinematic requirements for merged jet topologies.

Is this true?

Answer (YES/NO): NO